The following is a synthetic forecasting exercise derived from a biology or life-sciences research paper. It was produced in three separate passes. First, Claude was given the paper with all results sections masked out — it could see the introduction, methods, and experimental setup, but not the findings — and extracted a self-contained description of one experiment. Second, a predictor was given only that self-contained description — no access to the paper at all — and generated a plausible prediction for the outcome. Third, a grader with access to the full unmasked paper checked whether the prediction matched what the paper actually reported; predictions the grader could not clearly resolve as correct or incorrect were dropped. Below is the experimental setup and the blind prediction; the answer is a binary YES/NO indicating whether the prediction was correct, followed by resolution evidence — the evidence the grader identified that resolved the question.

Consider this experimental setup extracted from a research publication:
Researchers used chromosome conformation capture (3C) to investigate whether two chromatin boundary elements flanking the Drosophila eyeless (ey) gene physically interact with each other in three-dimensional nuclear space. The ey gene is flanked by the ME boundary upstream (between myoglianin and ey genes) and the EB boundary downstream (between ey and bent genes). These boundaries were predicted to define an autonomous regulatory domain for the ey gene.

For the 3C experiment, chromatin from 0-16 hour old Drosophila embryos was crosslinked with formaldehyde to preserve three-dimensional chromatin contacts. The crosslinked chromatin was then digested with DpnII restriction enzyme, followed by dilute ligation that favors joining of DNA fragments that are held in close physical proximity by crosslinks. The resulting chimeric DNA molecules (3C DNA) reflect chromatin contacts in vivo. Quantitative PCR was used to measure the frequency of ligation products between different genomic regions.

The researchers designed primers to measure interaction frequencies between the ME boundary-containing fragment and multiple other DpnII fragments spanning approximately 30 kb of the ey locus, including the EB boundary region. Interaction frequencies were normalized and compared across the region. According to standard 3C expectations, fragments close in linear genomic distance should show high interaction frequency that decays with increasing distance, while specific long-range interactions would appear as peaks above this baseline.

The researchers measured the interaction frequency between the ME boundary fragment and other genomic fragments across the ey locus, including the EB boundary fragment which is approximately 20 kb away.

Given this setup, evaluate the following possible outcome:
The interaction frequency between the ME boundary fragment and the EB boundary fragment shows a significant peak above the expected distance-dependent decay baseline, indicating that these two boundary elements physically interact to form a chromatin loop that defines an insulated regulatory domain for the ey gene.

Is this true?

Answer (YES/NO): YES